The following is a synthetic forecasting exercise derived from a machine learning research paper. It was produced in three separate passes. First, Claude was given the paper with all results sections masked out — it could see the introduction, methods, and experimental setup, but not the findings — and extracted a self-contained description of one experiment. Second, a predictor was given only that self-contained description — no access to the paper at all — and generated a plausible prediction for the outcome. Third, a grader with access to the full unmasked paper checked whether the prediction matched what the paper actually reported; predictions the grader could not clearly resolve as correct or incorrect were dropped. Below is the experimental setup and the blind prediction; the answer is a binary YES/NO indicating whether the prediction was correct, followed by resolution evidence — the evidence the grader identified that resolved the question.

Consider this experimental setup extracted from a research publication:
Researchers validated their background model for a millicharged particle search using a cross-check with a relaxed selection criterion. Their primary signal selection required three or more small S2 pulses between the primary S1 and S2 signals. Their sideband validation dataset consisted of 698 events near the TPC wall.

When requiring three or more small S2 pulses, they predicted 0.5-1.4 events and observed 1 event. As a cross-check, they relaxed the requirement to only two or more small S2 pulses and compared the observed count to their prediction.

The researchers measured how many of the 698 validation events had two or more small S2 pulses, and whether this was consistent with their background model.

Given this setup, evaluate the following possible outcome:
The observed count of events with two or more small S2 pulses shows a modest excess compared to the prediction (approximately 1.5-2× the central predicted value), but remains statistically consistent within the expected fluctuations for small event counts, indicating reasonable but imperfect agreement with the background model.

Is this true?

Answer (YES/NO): NO